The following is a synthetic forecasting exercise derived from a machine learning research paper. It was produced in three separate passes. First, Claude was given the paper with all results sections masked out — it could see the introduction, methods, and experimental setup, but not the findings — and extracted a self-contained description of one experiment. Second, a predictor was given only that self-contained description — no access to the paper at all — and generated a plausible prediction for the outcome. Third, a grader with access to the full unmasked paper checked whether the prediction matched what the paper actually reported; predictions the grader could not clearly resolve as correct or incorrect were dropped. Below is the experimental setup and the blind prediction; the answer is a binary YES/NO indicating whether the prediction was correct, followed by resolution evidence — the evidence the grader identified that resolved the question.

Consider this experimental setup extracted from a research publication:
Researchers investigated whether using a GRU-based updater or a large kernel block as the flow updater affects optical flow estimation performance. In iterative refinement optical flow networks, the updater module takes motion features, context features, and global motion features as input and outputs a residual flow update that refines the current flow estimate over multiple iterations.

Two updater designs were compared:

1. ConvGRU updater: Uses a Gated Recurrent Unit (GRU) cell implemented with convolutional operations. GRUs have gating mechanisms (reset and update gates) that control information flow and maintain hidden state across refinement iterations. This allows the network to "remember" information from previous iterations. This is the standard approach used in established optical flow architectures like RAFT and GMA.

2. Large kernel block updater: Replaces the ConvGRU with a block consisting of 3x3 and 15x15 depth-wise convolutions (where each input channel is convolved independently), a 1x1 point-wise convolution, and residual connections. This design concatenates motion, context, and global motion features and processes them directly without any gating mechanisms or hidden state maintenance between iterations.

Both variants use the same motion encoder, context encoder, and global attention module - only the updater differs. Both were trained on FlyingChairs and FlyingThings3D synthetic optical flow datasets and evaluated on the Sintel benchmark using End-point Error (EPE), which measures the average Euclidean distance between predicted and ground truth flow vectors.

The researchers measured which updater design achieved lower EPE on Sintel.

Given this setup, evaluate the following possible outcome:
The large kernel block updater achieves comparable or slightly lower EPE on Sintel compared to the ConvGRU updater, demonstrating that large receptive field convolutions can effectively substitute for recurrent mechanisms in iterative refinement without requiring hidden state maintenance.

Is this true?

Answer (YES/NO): YES